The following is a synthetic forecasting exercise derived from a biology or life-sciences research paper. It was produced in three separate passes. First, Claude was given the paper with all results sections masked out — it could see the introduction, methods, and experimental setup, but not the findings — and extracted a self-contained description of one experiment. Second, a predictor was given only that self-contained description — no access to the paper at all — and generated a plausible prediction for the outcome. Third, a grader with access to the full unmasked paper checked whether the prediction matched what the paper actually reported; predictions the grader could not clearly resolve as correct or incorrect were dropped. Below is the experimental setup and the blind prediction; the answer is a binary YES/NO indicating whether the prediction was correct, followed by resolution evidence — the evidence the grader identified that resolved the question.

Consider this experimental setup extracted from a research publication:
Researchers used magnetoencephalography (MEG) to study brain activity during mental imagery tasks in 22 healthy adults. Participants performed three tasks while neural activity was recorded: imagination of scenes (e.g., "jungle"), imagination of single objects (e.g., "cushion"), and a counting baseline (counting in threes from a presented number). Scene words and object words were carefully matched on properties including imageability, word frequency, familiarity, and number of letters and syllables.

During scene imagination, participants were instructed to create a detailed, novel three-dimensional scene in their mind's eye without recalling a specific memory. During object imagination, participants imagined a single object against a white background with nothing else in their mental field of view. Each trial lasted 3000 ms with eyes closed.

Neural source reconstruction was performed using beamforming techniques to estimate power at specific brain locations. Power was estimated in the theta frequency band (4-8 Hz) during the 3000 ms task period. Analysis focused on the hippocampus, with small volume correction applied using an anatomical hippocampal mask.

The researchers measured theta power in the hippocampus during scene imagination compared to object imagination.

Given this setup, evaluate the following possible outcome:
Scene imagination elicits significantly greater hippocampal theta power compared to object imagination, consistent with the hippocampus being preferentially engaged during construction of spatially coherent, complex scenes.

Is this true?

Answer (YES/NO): NO